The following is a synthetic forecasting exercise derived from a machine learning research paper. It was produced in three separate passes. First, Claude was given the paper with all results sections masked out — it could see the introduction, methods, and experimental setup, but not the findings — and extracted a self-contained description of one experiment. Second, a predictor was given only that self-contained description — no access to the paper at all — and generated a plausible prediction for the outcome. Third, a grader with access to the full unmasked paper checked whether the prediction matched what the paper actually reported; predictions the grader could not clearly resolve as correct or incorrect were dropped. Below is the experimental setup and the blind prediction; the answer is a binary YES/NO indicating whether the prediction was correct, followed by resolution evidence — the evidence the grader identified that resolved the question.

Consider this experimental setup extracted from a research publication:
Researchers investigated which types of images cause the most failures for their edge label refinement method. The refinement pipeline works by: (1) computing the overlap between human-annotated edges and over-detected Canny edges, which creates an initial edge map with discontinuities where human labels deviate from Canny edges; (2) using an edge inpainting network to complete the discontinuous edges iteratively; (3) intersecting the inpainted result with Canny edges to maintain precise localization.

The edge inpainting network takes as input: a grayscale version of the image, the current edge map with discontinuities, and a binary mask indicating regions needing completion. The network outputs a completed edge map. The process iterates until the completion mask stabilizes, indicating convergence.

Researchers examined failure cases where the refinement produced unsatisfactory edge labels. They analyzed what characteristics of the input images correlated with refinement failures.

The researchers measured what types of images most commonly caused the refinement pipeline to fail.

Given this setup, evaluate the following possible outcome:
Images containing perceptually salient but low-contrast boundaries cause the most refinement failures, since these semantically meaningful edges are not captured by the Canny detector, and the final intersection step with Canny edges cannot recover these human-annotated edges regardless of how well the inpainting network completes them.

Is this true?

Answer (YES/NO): NO